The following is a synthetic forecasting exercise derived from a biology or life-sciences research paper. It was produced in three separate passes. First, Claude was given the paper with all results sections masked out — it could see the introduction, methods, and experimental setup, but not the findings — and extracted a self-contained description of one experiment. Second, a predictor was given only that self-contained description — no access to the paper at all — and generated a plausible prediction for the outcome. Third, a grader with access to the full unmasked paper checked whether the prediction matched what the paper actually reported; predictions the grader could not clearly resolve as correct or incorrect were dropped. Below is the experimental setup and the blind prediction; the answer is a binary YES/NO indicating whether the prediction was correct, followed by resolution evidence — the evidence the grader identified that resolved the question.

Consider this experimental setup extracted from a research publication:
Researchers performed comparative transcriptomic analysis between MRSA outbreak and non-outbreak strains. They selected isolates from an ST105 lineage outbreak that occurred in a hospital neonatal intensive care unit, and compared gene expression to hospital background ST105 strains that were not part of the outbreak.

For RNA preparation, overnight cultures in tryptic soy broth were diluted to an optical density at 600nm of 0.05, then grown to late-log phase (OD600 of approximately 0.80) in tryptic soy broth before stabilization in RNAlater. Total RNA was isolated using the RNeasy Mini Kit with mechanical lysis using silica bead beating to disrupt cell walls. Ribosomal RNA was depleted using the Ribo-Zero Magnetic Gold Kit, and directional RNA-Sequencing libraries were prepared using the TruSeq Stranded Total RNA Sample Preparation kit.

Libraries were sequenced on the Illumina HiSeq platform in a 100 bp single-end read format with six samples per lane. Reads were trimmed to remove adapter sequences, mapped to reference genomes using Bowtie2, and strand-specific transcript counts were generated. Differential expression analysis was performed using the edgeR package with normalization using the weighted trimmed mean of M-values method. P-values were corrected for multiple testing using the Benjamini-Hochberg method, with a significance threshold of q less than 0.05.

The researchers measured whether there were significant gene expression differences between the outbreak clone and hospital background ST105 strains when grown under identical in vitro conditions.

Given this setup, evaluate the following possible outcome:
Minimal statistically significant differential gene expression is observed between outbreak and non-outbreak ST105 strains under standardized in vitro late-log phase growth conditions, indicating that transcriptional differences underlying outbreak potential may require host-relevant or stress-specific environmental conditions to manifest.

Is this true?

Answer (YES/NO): NO